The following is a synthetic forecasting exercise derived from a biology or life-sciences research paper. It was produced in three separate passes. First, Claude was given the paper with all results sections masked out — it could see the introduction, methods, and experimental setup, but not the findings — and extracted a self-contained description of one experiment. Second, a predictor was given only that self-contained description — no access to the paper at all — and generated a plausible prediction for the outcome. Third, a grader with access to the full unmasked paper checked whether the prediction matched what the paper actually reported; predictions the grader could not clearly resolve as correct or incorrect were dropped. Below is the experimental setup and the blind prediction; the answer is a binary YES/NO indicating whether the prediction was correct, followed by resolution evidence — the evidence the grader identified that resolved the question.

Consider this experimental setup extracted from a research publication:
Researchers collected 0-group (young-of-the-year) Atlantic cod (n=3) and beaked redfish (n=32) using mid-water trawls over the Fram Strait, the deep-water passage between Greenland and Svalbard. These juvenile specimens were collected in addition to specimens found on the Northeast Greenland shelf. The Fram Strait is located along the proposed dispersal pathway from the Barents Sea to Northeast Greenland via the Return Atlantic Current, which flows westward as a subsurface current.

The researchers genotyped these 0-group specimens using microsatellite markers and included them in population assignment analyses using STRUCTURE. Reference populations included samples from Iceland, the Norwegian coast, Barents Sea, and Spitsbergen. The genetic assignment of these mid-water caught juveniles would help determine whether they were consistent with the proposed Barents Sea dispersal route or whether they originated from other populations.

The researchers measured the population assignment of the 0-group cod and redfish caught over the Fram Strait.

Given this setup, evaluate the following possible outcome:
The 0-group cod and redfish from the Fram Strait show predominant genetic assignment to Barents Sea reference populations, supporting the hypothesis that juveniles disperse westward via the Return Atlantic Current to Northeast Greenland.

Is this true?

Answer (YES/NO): YES